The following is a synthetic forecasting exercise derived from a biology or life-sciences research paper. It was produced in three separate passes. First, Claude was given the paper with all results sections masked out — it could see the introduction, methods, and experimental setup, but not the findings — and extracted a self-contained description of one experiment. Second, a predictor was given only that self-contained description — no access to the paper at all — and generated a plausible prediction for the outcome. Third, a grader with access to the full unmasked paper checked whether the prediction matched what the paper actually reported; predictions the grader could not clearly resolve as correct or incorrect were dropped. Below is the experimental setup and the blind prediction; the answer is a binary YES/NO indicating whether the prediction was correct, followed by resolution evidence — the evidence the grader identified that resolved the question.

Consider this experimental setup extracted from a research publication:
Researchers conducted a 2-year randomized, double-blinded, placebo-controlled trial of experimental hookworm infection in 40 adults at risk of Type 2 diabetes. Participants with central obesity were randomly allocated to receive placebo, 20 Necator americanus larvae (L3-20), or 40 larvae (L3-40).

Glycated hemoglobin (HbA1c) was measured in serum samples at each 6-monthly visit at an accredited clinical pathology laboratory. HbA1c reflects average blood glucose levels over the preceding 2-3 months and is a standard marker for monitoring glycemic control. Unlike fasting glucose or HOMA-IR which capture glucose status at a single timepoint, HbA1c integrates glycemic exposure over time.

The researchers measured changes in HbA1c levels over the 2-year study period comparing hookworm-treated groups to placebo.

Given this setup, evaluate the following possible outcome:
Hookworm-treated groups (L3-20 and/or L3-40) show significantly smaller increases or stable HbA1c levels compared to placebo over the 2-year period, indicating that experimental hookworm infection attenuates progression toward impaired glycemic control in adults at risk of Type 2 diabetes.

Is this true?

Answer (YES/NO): NO